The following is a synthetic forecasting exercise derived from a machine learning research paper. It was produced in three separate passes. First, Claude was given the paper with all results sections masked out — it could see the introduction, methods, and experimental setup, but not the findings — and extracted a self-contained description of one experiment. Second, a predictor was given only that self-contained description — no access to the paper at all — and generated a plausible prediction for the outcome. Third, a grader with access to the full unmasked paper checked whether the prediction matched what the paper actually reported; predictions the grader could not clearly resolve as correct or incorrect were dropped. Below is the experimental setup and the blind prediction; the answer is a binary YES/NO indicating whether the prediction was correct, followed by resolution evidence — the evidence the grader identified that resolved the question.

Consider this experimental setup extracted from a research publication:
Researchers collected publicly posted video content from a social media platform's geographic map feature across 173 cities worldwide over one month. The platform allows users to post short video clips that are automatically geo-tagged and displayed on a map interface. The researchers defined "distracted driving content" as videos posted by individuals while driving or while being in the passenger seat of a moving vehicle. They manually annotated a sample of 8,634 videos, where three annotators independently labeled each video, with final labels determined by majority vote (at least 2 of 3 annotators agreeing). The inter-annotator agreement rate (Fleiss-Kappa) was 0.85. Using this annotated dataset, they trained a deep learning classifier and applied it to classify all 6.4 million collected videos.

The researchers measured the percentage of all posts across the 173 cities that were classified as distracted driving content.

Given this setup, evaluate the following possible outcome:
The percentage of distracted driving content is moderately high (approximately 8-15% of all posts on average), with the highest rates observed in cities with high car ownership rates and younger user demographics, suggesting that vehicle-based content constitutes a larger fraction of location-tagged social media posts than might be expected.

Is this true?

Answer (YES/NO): NO